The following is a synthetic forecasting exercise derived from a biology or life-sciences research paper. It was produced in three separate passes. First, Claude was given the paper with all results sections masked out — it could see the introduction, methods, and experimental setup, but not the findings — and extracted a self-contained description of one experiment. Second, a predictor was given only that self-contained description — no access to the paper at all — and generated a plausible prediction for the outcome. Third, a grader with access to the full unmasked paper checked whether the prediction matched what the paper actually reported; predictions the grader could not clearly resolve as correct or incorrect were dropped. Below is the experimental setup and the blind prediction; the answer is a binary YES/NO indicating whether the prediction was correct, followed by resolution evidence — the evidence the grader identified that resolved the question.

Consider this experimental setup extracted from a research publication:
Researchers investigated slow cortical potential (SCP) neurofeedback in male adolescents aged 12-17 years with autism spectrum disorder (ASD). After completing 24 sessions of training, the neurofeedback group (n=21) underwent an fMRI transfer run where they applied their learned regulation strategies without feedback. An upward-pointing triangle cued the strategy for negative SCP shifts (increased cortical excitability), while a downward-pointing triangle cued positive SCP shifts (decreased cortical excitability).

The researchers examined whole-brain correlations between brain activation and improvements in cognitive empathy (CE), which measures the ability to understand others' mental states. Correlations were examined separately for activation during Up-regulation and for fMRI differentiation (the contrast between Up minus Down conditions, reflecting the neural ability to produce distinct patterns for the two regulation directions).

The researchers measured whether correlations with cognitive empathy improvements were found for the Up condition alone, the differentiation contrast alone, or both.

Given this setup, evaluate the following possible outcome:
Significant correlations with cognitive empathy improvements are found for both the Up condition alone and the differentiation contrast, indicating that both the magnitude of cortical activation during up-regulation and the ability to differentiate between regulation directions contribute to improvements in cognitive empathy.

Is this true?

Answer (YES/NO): NO